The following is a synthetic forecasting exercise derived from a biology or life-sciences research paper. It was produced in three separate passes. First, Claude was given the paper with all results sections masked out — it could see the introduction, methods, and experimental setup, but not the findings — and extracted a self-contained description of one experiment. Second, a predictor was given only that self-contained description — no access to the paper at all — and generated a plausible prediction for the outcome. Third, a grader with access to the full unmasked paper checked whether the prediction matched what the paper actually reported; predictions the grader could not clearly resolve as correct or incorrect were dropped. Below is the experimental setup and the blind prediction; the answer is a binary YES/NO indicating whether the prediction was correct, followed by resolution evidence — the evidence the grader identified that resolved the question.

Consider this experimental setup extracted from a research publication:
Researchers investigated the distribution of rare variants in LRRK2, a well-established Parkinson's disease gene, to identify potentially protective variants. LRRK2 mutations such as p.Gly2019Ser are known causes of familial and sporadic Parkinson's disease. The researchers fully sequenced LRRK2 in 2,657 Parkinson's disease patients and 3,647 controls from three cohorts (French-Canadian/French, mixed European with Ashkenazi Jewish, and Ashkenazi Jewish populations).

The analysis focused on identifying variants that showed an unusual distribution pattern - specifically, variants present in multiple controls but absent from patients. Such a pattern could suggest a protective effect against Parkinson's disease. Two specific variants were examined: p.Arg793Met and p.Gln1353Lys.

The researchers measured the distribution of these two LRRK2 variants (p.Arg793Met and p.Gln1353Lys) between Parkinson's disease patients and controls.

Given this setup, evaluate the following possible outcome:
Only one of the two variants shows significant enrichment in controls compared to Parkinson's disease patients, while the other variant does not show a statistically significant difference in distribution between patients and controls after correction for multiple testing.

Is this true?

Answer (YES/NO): NO